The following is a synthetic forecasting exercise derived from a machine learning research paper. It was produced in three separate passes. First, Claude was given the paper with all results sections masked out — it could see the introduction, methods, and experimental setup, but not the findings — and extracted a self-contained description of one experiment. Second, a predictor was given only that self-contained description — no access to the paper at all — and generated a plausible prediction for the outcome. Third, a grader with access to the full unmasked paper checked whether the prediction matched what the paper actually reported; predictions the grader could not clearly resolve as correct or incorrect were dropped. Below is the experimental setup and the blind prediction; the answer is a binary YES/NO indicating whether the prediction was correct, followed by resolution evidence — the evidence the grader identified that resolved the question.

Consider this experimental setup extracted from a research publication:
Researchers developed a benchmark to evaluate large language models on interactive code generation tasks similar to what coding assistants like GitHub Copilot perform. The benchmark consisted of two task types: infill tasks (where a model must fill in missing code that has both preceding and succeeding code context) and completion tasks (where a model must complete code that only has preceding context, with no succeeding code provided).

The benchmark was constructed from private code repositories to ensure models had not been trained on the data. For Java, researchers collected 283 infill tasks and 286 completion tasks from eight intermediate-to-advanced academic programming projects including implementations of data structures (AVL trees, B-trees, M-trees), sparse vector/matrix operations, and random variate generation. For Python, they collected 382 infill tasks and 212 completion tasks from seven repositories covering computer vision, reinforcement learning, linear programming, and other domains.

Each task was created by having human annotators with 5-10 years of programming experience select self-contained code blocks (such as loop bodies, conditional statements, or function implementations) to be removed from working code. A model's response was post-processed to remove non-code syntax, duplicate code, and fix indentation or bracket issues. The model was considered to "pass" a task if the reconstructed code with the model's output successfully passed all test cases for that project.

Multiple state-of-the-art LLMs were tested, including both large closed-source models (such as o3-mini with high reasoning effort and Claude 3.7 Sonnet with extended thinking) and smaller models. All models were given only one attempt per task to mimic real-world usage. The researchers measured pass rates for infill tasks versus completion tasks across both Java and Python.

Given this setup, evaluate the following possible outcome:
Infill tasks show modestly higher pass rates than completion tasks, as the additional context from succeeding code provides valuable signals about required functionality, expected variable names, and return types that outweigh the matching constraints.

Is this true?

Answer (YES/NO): NO